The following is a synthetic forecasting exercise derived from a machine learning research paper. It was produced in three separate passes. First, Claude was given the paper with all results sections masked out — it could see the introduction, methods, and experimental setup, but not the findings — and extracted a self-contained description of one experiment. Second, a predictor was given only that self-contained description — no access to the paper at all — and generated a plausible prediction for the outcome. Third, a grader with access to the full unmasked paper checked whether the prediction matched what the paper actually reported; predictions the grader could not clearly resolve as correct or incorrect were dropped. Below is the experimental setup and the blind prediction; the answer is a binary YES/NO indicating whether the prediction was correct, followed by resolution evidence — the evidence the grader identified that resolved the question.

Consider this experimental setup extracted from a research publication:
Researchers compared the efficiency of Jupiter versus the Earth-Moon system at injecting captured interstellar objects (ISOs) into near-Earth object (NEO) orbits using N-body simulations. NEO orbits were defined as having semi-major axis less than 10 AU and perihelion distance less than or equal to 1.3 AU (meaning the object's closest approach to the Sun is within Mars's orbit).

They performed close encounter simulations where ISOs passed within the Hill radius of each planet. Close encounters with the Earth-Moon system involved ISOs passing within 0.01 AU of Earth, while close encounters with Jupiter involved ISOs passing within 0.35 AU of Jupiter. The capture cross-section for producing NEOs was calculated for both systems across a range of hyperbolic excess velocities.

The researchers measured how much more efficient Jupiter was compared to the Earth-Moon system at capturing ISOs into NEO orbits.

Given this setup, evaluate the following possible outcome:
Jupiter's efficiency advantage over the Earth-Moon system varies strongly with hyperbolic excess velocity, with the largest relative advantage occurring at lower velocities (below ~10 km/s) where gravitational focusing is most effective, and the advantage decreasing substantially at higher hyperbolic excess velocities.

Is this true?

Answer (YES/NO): NO